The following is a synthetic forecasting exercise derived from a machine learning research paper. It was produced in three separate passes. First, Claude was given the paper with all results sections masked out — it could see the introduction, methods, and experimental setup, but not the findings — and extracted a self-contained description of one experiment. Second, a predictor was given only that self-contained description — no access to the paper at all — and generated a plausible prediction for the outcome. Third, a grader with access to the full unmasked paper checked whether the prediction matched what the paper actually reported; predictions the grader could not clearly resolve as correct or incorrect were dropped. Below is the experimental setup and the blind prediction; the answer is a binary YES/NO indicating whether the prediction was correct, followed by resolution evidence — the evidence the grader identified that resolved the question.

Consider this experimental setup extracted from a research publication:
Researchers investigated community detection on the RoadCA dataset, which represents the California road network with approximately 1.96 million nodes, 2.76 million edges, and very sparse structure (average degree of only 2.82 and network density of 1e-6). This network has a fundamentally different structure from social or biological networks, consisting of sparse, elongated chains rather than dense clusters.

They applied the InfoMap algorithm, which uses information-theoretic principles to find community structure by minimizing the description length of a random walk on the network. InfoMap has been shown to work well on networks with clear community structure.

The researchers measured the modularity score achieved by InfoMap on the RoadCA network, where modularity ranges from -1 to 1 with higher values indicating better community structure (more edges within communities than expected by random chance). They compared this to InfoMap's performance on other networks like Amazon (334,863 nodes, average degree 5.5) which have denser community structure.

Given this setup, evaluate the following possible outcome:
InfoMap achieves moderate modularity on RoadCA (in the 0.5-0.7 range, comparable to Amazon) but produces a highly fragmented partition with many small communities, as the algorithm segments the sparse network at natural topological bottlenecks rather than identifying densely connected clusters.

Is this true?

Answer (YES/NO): NO